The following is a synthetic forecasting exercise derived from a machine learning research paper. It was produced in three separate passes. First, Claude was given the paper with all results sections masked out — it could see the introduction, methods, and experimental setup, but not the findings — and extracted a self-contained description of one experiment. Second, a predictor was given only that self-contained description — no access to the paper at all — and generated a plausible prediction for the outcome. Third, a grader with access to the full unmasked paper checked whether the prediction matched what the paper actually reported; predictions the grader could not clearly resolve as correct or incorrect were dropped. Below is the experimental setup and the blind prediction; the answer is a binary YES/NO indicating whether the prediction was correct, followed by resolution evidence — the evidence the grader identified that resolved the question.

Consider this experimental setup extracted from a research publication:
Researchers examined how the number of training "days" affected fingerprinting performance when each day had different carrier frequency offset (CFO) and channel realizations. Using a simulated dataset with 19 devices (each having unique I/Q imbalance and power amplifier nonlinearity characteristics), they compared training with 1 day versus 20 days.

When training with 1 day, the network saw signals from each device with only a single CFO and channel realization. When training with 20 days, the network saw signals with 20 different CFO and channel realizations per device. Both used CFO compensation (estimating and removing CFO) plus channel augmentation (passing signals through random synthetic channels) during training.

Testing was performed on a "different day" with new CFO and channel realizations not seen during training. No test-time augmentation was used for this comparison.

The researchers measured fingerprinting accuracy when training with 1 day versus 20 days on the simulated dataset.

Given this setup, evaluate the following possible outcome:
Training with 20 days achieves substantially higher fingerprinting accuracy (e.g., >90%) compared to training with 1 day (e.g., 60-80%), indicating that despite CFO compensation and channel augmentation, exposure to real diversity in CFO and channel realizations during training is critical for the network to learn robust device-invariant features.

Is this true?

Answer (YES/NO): NO